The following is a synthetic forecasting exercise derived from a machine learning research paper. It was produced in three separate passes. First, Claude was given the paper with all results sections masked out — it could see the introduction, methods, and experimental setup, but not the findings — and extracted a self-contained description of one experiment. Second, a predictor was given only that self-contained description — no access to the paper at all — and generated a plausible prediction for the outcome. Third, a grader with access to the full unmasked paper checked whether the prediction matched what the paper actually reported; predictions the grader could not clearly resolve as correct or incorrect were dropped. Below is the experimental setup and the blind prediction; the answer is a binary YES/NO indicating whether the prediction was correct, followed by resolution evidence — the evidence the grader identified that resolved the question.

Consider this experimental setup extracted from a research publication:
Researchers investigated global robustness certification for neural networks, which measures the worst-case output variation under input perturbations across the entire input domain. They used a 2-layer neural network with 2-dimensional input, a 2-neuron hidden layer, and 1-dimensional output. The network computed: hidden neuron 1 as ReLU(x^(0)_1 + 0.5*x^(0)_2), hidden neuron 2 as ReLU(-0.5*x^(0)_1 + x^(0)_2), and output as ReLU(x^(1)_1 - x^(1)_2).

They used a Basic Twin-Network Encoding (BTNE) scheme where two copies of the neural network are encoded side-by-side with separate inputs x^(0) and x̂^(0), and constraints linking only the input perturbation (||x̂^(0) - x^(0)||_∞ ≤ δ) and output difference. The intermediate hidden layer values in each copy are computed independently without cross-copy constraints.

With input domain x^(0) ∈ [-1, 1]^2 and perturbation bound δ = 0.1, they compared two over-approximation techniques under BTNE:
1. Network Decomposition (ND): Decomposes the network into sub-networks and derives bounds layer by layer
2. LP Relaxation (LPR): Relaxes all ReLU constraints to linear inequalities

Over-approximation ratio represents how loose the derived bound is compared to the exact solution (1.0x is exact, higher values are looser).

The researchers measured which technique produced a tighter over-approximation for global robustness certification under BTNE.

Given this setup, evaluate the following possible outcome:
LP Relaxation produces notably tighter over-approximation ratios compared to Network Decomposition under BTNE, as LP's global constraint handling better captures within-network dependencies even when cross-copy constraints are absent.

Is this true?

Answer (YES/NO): NO